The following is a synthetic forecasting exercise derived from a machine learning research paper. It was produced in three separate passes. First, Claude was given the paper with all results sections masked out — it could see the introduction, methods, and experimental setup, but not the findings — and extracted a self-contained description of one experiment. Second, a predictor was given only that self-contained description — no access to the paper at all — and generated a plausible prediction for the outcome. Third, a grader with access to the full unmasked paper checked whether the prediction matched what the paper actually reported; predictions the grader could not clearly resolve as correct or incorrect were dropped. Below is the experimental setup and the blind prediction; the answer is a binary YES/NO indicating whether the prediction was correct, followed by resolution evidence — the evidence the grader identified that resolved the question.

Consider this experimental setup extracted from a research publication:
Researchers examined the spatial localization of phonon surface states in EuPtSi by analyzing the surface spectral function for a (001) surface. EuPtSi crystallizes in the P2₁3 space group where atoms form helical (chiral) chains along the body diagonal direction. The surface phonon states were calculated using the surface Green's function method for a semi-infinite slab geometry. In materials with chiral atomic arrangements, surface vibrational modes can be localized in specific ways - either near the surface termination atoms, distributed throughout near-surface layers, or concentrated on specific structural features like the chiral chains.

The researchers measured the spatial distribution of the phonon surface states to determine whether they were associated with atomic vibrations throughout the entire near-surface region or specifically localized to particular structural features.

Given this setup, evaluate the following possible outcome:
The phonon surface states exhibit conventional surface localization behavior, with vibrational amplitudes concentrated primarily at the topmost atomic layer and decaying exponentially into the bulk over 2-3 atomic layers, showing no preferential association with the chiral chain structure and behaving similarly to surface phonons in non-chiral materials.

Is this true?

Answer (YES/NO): NO